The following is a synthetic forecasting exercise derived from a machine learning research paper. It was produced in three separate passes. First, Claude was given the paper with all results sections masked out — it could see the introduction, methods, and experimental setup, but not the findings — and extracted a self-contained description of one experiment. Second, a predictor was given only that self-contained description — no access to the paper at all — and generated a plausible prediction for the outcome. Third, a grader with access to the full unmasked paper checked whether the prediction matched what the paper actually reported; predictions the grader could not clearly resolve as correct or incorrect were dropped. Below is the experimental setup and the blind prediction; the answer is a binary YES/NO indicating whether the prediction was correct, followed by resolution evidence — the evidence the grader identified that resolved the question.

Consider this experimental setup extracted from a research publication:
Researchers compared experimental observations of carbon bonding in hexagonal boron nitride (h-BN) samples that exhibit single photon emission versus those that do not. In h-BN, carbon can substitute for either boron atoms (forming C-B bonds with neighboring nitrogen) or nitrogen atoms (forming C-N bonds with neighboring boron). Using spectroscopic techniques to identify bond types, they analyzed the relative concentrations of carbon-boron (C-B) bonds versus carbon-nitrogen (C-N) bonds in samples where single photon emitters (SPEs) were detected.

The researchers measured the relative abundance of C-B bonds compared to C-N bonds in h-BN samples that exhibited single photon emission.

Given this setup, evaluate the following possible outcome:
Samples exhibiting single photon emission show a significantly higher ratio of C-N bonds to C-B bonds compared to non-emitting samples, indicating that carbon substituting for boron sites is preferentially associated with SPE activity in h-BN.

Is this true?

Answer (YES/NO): NO